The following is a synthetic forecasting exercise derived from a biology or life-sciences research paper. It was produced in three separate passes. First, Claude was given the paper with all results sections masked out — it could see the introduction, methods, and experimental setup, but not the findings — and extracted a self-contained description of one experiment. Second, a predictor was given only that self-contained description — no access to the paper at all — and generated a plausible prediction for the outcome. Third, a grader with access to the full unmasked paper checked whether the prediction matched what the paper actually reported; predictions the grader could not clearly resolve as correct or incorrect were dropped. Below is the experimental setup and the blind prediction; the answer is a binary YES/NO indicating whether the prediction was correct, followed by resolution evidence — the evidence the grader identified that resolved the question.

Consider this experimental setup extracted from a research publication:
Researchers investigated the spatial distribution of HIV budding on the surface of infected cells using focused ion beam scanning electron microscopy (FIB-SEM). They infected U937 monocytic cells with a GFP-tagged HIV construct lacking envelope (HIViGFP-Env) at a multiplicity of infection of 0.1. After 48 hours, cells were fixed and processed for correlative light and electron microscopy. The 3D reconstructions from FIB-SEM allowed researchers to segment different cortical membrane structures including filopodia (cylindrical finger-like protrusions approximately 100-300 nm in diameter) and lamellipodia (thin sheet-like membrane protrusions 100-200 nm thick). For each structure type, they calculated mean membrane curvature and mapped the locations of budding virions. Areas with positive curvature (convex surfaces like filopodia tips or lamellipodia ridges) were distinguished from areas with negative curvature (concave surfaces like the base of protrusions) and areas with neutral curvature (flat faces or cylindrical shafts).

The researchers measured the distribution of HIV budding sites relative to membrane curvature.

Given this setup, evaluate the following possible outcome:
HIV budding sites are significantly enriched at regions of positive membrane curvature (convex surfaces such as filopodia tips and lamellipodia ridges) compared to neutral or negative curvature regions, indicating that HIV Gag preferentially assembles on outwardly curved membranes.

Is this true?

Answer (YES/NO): YES